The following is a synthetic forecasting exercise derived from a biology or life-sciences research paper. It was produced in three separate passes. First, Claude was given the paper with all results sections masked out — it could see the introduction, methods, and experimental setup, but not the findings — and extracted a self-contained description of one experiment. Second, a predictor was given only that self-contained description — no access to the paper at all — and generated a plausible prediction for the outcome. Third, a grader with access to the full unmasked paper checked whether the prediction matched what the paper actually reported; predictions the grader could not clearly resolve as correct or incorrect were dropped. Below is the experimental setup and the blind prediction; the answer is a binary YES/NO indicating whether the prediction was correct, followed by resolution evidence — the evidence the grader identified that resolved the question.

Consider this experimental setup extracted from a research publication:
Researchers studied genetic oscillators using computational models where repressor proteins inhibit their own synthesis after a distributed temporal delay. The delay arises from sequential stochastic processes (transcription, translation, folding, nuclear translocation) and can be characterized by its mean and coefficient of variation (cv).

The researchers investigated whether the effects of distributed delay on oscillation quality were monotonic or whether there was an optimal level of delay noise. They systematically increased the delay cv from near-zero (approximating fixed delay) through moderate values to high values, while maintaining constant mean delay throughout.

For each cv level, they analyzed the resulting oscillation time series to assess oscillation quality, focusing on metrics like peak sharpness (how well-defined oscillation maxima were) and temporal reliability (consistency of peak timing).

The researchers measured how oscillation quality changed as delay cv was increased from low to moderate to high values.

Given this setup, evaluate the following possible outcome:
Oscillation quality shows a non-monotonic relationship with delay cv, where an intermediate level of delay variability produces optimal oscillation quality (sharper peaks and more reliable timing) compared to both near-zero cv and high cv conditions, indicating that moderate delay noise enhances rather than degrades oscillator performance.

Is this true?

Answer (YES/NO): YES